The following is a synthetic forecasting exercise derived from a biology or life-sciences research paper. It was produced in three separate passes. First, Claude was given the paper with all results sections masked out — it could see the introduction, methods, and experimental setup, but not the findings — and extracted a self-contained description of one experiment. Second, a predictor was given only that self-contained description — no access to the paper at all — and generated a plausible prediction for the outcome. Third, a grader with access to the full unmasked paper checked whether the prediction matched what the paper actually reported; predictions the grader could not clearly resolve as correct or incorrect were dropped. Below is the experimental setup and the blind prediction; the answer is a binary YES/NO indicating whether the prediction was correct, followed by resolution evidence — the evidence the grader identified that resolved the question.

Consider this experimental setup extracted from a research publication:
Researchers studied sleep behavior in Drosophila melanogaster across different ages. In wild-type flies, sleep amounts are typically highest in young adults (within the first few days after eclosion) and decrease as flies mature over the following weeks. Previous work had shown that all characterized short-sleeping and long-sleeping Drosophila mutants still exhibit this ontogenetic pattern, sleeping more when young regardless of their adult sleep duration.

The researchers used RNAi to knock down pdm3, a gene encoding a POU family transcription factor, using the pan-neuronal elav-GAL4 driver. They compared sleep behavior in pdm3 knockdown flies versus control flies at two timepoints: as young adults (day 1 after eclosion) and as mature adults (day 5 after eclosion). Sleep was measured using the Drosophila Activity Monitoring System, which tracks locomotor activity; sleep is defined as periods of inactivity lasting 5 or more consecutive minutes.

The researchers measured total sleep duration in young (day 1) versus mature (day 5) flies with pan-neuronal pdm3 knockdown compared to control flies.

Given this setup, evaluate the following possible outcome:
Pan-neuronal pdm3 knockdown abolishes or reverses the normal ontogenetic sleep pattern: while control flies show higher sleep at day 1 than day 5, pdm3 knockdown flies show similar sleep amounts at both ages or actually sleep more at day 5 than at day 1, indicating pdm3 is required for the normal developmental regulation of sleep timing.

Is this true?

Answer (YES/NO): YES